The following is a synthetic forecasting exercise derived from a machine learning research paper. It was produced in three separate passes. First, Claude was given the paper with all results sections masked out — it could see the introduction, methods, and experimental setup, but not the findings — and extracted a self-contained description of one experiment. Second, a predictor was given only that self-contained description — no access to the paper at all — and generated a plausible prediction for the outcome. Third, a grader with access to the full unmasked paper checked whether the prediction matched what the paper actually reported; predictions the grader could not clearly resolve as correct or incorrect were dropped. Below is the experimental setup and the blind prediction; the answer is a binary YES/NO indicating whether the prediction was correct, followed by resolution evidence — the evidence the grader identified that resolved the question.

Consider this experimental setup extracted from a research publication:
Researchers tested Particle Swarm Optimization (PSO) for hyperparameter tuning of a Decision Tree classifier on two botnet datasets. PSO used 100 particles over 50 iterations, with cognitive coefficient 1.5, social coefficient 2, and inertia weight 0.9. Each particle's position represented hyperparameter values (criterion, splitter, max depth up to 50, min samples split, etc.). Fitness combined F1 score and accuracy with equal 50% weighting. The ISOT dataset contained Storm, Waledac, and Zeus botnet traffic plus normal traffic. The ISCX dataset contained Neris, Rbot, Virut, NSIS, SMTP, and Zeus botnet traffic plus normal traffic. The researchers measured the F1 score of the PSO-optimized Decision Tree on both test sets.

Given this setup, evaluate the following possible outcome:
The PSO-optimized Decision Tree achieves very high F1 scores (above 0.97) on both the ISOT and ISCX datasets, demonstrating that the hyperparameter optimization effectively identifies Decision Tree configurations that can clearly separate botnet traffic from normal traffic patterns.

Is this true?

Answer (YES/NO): NO